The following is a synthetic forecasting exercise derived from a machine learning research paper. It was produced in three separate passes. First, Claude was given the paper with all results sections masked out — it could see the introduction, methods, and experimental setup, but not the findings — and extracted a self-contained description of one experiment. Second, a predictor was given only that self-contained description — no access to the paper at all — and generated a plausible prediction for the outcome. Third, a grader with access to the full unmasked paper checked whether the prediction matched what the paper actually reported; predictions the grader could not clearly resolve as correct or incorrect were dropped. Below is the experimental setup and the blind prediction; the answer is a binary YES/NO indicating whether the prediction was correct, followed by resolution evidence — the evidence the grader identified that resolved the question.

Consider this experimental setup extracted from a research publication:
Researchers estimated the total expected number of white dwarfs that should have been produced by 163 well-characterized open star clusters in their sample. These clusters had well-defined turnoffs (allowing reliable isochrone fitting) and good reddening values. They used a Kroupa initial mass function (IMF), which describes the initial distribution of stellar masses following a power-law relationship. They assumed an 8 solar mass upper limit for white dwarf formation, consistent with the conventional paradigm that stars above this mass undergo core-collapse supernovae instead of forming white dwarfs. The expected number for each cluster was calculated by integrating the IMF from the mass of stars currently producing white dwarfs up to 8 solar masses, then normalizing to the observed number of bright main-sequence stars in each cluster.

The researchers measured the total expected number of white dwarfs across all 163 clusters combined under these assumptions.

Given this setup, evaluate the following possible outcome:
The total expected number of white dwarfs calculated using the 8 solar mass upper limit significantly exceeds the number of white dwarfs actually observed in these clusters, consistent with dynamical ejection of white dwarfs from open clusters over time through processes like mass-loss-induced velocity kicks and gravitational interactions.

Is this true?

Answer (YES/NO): YES